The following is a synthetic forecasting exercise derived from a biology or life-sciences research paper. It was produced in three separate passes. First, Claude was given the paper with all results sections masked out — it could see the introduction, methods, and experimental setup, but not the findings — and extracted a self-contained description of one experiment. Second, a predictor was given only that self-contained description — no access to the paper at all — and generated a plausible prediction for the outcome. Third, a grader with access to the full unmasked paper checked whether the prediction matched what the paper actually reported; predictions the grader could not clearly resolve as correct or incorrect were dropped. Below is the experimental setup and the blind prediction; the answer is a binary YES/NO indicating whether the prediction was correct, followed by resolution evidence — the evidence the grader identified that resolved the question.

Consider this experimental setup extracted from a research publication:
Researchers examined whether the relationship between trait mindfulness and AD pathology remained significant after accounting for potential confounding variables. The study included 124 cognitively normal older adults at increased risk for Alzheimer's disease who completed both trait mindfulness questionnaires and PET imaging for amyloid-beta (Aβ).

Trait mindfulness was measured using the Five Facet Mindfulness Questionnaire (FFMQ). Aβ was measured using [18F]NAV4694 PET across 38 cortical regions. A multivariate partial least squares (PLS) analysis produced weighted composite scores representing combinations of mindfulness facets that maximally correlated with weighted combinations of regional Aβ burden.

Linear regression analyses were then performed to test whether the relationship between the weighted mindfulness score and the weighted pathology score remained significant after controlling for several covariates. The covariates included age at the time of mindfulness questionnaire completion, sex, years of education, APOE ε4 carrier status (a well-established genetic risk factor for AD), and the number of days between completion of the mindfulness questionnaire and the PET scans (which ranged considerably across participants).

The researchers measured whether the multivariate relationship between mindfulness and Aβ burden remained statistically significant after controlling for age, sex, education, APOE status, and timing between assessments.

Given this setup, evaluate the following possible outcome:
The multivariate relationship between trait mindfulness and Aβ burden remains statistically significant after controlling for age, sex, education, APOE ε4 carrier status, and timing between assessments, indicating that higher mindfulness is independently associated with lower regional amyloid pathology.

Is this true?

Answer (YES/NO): YES